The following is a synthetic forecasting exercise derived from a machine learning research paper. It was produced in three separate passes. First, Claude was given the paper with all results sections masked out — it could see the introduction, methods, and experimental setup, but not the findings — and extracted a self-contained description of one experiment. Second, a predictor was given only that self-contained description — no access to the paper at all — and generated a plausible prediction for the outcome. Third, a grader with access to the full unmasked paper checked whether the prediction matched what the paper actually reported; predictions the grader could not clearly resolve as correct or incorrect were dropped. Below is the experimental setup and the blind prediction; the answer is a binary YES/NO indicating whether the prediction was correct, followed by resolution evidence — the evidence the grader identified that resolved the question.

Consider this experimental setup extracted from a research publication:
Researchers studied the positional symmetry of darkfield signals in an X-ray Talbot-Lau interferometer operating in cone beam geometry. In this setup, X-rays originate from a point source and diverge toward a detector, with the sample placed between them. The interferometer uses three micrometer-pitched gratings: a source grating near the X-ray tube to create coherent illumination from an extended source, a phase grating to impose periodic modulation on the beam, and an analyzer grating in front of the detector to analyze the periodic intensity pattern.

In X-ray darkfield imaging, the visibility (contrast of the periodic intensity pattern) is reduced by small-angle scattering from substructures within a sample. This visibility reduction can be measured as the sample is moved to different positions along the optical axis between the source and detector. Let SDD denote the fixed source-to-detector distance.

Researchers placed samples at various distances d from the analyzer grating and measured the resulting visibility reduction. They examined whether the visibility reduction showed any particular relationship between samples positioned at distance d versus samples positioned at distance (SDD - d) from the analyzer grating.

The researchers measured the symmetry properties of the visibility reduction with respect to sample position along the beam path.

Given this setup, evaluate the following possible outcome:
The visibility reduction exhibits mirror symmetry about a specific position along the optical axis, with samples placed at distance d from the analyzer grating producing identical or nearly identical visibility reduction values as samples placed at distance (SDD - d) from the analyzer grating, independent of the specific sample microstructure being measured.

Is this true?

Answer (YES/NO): YES